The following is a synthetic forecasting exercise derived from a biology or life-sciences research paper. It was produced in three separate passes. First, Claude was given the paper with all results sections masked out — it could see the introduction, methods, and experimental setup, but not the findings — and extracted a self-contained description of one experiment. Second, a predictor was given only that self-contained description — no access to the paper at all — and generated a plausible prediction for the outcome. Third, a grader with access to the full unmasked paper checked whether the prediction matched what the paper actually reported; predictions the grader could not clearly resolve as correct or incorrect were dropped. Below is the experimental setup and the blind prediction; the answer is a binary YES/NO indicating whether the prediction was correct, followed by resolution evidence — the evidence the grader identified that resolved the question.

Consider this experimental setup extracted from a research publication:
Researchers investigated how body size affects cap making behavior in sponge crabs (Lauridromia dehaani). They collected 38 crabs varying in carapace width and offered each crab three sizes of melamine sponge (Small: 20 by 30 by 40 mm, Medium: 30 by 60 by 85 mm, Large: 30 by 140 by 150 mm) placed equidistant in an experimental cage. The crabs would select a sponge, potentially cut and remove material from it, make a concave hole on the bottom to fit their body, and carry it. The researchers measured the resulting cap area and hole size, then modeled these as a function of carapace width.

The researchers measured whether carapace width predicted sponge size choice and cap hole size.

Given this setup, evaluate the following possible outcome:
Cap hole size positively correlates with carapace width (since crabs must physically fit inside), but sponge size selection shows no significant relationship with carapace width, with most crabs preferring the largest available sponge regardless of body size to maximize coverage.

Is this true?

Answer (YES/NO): NO